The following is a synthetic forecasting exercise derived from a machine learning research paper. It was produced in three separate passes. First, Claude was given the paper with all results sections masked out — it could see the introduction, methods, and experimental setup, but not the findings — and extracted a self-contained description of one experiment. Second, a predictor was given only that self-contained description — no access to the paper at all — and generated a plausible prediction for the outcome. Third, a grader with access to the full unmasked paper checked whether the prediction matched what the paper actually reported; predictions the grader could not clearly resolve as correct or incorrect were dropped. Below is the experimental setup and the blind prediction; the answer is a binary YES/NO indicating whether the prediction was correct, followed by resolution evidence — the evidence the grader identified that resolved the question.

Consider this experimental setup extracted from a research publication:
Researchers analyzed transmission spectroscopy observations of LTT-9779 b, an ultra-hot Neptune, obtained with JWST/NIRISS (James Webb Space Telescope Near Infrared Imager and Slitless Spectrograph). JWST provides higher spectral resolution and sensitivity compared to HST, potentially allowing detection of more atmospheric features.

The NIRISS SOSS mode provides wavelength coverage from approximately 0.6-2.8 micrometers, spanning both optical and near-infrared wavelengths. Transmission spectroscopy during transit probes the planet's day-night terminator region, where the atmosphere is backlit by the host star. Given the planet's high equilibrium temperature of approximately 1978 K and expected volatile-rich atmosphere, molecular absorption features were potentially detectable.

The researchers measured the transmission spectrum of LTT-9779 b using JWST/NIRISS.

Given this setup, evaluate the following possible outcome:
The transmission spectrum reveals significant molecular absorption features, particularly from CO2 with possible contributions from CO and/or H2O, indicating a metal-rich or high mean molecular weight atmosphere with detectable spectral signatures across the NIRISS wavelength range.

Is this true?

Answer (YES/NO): NO